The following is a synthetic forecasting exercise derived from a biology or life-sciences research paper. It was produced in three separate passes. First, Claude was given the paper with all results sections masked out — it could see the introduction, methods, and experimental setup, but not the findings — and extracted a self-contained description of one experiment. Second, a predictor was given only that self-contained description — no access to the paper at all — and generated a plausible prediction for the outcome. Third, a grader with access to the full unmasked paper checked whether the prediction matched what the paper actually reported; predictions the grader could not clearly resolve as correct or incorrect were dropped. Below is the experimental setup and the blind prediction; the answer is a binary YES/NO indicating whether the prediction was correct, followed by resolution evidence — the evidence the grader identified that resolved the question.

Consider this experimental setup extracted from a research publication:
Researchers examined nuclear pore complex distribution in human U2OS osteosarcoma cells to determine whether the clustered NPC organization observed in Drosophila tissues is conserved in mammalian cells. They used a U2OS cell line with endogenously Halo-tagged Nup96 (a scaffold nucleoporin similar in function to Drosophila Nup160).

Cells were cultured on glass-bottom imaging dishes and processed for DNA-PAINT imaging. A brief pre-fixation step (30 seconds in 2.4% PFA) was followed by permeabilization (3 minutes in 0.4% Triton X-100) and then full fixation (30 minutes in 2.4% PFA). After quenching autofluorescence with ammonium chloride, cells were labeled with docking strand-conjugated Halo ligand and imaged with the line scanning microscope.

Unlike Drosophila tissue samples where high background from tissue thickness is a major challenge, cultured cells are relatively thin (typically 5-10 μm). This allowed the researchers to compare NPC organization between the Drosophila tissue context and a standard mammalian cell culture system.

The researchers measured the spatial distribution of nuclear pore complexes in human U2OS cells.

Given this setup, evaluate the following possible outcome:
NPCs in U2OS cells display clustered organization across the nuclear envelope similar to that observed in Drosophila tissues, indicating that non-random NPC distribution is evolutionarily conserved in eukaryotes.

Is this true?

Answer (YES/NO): NO